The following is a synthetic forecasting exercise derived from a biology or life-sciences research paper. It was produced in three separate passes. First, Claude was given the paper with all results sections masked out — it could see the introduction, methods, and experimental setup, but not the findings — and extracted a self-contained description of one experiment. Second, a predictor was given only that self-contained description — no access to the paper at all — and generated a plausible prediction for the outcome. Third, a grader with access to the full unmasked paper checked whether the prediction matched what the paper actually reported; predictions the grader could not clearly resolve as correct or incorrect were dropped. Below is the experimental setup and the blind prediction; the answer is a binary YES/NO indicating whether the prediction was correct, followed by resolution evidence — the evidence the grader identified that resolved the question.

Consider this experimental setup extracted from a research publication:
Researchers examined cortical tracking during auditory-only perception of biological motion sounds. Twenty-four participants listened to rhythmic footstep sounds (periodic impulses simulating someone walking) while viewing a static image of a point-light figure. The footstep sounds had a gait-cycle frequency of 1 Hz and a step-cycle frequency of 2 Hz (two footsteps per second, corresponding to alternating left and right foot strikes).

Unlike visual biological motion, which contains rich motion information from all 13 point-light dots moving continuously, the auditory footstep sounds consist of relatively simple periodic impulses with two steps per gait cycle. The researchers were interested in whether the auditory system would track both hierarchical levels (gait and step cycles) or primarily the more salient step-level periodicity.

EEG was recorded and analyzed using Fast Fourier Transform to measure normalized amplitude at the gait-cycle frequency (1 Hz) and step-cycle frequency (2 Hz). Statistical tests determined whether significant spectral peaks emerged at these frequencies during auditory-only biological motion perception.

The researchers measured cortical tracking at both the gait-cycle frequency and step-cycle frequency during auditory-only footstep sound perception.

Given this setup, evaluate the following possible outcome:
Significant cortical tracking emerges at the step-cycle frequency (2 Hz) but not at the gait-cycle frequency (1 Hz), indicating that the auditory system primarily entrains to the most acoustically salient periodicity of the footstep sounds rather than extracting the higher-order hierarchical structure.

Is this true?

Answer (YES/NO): YES